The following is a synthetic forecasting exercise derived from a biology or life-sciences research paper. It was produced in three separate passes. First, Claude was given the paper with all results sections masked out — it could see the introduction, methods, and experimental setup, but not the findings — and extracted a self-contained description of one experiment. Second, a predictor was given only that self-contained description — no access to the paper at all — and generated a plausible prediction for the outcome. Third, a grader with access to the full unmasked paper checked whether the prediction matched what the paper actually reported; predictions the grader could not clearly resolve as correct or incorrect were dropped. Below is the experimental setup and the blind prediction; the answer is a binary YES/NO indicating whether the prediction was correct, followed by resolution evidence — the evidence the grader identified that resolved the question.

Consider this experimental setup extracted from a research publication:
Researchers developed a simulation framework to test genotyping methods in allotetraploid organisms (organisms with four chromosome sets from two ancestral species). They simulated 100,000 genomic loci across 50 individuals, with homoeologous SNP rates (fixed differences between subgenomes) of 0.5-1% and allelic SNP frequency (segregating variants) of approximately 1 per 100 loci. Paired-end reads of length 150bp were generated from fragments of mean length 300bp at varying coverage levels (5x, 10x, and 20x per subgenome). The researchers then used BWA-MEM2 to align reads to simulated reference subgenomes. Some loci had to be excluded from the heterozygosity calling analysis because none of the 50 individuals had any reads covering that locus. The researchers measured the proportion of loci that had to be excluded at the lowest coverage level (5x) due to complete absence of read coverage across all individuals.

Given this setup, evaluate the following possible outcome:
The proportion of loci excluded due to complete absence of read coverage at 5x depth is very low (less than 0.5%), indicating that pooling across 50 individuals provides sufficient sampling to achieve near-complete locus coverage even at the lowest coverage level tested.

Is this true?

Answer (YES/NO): YES